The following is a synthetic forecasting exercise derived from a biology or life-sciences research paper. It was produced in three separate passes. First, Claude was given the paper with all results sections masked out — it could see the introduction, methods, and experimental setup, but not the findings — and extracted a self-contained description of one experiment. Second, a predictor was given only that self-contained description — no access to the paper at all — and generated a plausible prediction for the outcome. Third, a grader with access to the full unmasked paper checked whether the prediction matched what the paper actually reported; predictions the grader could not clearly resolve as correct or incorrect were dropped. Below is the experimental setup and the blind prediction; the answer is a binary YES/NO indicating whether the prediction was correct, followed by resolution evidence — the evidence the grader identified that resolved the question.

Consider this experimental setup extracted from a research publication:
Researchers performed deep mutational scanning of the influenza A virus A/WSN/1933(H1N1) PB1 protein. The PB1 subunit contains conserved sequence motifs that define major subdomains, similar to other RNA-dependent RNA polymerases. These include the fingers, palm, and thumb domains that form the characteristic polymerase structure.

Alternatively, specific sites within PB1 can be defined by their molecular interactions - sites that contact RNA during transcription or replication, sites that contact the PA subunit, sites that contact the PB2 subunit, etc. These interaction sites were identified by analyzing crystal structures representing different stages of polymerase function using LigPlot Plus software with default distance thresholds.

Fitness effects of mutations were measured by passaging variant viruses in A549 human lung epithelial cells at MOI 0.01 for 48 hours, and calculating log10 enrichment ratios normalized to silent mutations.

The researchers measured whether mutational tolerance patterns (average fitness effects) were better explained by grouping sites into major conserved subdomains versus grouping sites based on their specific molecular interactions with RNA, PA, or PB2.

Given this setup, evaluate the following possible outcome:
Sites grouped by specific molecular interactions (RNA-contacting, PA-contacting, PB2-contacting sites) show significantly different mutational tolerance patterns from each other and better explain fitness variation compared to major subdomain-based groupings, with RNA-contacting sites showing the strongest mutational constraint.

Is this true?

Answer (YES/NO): YES